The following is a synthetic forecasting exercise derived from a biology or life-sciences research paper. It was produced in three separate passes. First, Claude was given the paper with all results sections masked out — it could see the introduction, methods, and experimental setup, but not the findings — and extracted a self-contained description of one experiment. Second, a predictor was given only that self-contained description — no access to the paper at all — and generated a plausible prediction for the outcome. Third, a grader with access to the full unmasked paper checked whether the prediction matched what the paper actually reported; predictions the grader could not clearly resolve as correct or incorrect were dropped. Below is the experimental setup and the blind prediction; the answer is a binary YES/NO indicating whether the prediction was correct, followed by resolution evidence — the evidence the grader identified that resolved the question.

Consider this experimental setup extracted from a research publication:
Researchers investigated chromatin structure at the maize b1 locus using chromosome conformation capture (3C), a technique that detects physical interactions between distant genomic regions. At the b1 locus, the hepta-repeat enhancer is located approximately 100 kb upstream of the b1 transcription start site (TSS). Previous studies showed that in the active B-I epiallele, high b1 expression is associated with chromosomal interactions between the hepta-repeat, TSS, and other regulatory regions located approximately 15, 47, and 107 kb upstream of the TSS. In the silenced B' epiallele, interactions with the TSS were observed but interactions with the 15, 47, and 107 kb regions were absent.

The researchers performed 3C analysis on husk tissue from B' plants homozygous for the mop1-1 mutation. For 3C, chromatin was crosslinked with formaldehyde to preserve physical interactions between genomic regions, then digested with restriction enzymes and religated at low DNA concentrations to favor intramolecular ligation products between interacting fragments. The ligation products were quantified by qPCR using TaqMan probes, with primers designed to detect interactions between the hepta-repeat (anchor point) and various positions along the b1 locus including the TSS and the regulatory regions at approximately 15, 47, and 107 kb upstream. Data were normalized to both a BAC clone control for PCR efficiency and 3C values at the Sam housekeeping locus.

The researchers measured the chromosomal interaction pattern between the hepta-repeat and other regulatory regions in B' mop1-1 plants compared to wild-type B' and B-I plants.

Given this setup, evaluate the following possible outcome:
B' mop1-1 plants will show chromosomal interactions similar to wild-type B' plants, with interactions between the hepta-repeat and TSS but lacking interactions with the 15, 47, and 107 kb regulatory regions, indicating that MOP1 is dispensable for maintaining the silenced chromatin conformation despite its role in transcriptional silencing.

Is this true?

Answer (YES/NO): NO